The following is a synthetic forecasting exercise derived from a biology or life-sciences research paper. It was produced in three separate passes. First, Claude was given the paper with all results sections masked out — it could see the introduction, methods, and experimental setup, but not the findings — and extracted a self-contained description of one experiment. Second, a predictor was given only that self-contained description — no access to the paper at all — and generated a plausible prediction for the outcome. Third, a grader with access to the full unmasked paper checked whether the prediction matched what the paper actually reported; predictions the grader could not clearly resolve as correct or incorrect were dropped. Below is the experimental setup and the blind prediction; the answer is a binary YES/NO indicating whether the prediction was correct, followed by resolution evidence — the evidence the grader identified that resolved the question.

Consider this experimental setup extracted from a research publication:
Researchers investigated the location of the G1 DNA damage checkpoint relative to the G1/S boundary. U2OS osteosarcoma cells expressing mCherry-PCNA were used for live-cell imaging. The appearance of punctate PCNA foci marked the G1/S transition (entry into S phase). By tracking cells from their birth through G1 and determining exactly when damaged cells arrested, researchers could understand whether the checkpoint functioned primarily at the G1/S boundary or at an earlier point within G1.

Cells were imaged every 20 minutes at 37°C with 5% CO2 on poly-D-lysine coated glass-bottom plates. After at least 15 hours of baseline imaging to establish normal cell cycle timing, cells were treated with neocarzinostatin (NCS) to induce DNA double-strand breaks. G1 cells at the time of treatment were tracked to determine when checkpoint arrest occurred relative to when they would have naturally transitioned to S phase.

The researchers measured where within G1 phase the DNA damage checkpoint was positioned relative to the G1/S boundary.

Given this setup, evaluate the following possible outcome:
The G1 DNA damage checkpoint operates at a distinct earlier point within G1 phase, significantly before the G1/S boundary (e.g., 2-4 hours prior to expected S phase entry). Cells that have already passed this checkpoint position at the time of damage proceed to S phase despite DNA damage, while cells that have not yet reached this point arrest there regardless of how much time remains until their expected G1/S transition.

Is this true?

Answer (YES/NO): YES